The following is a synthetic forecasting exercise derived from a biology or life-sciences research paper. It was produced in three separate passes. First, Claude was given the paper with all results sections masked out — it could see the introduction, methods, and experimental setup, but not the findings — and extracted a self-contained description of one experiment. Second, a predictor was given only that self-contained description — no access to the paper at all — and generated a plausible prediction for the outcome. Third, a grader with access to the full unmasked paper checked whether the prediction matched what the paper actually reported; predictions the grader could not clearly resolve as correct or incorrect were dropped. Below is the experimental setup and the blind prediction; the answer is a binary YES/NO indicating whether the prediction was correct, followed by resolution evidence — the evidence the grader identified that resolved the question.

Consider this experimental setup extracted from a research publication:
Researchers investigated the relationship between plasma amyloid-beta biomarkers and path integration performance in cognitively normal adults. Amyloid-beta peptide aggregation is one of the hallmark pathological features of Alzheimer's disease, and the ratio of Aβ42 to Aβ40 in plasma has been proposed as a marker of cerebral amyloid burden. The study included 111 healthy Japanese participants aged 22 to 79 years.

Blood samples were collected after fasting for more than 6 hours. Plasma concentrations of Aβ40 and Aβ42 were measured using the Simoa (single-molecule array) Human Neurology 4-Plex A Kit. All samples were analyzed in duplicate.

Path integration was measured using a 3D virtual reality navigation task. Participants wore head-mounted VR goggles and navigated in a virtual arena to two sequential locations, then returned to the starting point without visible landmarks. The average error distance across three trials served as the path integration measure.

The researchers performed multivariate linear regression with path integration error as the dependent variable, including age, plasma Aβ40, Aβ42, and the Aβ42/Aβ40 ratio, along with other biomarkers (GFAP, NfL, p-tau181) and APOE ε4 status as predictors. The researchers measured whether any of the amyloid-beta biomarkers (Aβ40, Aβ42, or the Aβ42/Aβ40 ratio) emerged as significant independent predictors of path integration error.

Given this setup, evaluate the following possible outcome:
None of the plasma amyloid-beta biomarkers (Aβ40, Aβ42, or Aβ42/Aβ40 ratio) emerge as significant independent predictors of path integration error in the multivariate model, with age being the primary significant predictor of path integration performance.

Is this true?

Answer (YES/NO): NO